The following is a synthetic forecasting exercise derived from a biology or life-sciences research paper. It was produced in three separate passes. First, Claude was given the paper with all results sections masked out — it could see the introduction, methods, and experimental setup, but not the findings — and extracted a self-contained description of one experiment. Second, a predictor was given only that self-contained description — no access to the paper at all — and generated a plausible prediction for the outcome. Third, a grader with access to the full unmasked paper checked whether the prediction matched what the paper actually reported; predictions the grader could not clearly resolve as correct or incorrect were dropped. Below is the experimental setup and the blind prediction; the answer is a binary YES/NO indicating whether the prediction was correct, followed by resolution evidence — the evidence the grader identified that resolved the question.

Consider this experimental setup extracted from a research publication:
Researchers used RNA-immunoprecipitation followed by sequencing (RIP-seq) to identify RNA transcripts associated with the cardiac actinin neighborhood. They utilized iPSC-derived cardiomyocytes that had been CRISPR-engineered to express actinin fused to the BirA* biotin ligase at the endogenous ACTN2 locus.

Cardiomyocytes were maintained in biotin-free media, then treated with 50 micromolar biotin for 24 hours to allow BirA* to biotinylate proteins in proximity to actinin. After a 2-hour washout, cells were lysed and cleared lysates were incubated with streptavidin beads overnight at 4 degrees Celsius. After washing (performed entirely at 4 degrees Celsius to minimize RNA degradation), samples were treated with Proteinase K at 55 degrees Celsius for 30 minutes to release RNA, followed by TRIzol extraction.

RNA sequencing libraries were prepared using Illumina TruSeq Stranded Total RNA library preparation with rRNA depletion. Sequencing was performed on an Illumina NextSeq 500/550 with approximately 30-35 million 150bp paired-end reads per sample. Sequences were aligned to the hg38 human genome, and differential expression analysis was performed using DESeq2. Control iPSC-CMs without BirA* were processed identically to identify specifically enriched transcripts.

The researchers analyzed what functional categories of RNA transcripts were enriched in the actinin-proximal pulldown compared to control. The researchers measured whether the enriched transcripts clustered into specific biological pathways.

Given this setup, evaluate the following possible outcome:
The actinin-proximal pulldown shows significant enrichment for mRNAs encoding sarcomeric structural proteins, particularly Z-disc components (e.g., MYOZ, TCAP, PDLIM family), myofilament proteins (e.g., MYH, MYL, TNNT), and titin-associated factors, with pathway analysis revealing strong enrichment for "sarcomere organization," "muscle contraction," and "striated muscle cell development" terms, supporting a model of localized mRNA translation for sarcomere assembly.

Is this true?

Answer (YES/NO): NO